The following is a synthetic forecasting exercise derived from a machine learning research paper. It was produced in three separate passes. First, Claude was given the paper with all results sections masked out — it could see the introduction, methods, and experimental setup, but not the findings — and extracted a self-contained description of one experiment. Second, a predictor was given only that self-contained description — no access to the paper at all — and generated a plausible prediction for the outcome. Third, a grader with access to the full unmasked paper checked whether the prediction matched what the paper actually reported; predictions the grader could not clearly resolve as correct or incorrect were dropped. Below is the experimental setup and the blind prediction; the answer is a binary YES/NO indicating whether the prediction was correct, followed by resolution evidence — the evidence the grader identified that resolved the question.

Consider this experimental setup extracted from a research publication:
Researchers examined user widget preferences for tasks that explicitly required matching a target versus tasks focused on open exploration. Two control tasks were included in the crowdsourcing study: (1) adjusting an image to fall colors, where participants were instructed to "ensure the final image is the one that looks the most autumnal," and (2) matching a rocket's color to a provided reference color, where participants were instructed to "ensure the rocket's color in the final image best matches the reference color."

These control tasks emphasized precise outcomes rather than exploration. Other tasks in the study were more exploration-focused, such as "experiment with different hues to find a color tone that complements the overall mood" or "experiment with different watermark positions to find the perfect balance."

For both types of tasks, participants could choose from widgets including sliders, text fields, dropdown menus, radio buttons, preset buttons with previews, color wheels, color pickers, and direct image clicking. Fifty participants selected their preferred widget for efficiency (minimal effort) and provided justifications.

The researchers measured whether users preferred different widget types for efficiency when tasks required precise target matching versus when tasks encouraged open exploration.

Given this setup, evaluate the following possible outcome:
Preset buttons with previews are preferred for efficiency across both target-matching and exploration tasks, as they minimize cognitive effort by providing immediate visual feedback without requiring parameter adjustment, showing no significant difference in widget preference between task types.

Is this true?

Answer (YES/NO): NO